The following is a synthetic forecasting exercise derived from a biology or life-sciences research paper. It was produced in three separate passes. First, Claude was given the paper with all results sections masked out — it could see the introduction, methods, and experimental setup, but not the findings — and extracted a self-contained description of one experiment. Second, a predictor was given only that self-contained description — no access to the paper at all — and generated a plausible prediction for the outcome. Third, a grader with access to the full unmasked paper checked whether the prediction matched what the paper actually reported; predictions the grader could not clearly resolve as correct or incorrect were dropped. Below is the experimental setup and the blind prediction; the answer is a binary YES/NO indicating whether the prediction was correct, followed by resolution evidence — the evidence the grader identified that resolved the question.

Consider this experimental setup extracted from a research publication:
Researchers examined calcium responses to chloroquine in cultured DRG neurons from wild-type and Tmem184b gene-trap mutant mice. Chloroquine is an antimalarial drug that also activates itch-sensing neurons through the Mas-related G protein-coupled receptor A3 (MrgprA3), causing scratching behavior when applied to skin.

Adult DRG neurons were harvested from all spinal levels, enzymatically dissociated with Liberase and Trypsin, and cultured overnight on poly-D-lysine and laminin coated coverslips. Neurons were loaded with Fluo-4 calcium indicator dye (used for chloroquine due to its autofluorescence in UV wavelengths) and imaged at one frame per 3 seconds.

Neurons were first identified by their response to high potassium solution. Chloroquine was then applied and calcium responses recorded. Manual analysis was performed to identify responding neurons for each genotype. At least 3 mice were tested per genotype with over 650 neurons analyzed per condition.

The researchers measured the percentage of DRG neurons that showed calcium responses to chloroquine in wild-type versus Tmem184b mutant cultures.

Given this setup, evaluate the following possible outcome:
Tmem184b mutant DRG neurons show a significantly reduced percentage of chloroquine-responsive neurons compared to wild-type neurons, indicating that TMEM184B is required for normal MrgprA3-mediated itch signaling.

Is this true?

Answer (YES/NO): NO